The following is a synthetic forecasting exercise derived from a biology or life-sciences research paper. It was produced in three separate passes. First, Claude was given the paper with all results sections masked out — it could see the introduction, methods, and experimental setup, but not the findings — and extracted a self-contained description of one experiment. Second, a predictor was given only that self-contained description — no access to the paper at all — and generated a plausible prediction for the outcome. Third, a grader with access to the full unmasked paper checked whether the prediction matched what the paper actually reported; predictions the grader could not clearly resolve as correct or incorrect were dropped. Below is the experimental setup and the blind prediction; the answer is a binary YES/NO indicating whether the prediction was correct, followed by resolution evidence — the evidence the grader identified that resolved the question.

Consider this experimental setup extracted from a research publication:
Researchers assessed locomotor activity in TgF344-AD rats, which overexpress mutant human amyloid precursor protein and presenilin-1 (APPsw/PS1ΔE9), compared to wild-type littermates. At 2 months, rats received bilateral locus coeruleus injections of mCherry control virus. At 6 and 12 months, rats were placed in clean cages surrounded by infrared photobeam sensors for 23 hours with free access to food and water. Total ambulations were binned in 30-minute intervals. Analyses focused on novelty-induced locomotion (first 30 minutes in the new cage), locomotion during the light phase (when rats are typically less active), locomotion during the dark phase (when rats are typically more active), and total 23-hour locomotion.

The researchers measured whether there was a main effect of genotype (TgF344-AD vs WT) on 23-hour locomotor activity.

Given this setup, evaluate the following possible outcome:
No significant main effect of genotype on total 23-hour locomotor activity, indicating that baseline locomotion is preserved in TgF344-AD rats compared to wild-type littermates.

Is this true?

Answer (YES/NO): YES